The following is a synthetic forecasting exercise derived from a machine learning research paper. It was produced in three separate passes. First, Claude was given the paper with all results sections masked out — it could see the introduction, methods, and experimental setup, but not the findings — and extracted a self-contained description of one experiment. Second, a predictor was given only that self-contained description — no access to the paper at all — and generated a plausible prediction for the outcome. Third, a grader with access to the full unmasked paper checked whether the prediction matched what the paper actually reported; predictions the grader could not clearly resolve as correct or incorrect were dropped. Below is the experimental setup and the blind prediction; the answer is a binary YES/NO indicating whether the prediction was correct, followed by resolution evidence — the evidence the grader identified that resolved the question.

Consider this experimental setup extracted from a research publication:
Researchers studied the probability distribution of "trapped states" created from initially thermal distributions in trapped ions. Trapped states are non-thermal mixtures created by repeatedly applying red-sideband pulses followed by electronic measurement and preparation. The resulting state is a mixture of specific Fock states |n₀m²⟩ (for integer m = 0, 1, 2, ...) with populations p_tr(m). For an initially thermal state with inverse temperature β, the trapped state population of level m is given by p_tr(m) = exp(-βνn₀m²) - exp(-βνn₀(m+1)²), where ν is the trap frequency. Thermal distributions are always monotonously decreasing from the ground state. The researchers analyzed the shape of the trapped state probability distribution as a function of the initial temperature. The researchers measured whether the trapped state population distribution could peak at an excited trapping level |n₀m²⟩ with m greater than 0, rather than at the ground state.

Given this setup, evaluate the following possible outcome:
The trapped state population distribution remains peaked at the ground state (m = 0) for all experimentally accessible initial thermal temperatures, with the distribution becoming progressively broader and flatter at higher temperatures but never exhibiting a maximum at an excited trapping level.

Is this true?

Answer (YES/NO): NO